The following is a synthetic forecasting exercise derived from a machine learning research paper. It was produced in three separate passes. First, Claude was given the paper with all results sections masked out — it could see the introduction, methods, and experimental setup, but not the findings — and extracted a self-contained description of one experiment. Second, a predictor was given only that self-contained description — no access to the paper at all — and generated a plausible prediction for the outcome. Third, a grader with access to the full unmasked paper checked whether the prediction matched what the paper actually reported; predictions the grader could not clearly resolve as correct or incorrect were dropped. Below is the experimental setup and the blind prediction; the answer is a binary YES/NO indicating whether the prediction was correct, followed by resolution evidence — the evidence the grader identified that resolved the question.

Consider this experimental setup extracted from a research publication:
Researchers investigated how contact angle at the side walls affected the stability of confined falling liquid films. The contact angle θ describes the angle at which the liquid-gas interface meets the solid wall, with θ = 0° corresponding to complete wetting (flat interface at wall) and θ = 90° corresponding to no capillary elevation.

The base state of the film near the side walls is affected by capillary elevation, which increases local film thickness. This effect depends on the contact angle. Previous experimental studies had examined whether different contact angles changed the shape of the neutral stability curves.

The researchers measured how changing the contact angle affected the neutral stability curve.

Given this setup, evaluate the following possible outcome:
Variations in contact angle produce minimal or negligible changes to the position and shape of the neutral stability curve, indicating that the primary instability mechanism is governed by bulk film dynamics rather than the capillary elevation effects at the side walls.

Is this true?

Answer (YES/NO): NO